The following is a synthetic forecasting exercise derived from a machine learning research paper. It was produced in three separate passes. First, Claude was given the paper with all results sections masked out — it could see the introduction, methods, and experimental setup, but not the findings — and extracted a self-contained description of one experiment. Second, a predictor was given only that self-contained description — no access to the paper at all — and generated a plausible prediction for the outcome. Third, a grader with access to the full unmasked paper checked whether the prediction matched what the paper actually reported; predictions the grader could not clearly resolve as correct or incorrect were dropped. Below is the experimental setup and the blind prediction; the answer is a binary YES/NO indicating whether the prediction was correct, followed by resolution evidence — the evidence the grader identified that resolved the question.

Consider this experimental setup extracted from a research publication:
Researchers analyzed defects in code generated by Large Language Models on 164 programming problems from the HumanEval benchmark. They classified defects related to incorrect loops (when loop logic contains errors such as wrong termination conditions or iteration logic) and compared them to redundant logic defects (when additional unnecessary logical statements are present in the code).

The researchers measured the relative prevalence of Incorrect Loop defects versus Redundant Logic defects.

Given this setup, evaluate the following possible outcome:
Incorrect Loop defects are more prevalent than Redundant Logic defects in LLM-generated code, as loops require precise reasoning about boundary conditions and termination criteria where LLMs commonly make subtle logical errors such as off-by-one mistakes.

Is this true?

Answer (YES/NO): YES